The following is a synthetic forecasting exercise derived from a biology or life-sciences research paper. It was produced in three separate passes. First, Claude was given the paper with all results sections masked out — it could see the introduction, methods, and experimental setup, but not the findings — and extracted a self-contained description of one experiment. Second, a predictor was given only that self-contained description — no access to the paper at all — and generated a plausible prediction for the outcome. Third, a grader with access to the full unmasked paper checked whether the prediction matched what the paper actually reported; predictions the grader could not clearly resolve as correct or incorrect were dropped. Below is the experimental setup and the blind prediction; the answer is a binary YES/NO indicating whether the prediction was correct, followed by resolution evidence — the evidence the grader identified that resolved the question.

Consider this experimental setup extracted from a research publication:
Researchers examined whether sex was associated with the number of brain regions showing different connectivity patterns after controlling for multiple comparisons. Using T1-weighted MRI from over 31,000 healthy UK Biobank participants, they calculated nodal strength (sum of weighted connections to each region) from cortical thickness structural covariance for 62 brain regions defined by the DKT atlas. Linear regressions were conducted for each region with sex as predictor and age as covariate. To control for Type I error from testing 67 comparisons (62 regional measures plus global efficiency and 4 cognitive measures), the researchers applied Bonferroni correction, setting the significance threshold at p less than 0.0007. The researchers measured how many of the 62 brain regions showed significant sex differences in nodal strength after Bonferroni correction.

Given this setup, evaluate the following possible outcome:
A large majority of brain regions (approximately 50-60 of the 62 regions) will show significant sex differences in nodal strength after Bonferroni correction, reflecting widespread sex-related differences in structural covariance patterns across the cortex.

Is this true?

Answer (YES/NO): YES